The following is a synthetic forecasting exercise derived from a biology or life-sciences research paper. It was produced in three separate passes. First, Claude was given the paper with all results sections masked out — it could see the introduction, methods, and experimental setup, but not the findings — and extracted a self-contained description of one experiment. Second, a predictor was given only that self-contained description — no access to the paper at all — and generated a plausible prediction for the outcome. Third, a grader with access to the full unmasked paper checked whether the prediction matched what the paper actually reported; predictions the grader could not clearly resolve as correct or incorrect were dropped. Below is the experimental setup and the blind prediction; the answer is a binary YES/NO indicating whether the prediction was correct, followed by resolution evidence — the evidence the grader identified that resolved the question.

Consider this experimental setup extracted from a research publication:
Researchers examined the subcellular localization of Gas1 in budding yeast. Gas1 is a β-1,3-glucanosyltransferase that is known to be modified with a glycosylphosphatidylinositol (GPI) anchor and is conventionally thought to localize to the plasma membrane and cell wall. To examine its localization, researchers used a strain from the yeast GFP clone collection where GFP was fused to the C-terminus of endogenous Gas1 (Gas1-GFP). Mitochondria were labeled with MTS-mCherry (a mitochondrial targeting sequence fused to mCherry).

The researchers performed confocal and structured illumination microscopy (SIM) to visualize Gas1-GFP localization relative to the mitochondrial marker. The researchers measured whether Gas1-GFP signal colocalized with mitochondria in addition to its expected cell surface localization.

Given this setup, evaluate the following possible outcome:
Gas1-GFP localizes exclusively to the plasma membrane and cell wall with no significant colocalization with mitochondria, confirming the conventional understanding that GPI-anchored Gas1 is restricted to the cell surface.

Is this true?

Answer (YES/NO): NO